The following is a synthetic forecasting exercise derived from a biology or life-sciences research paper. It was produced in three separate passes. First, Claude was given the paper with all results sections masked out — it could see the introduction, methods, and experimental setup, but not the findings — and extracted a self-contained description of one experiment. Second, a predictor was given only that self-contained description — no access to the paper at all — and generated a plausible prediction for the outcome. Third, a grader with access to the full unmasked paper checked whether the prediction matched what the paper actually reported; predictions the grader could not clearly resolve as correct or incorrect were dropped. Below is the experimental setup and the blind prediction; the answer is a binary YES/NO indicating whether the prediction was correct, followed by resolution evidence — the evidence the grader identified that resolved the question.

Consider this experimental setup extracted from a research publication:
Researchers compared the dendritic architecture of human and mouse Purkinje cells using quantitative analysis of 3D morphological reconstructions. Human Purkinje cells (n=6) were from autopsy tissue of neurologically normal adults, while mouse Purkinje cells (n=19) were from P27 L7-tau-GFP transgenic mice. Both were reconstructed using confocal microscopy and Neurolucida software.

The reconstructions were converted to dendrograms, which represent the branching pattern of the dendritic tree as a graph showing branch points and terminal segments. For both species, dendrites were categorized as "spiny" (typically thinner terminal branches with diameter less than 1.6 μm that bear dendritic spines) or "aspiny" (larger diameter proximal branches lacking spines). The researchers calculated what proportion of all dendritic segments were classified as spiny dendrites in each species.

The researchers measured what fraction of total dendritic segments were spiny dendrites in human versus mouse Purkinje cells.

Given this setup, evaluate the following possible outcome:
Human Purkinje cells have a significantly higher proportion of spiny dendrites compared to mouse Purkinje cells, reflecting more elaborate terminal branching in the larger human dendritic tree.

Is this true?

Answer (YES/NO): NO